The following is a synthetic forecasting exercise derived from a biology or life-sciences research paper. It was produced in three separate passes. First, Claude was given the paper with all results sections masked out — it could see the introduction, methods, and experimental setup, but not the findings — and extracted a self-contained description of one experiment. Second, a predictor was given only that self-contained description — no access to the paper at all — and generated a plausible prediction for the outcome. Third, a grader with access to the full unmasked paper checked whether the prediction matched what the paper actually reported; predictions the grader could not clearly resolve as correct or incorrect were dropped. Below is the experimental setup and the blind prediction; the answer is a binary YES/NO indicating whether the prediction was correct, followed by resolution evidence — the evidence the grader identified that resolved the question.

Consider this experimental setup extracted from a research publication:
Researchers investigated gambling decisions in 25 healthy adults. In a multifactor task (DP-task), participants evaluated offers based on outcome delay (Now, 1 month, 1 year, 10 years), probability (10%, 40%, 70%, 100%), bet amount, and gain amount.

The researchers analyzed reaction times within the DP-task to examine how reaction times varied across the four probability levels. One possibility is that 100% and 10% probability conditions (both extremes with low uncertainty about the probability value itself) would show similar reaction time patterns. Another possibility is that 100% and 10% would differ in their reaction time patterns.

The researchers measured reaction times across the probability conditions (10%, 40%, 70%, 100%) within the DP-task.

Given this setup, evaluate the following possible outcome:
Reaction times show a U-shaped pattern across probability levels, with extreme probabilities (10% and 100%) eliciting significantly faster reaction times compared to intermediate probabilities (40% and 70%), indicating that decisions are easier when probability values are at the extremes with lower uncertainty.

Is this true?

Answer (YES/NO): NO